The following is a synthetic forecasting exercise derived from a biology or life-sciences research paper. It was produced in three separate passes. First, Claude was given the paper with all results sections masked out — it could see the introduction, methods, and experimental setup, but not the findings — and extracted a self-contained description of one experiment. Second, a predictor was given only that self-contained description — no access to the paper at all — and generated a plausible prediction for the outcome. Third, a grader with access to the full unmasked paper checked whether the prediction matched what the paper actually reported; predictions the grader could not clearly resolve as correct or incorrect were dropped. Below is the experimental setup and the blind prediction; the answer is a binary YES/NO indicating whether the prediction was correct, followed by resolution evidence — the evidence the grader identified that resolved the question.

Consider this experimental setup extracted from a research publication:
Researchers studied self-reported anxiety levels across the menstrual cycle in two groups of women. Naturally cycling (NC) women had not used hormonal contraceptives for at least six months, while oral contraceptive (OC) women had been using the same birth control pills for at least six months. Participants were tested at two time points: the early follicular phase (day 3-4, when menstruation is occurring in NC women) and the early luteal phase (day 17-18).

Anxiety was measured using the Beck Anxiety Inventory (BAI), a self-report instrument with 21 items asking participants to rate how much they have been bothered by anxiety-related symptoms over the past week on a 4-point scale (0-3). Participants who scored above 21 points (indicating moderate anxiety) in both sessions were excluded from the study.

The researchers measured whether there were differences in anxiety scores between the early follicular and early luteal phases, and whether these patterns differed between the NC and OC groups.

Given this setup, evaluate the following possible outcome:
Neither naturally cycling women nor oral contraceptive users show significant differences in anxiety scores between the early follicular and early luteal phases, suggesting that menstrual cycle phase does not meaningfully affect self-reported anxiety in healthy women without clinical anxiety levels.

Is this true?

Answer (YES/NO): NO